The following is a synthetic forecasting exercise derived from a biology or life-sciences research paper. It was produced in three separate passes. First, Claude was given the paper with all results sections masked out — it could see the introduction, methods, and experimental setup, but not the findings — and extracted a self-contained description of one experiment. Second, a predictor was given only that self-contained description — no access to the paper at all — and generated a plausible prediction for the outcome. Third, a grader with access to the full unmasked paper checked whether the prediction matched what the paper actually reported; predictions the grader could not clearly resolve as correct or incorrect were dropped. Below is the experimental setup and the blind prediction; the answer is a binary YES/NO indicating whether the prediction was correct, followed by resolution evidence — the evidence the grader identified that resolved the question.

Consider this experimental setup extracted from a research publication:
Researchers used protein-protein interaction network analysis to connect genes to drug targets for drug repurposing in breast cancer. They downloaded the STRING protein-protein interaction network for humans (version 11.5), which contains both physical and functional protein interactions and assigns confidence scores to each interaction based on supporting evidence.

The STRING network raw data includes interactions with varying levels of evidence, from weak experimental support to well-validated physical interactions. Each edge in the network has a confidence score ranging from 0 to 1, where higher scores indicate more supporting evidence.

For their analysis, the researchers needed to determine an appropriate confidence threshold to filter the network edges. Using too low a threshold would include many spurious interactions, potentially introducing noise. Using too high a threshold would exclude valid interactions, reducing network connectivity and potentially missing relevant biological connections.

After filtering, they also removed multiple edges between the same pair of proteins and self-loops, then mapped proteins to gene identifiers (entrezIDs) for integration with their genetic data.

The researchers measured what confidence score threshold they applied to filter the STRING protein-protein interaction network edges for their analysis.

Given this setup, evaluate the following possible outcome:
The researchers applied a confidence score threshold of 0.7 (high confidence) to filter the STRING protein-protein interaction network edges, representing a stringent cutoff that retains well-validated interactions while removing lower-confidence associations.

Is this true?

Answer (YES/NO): YES